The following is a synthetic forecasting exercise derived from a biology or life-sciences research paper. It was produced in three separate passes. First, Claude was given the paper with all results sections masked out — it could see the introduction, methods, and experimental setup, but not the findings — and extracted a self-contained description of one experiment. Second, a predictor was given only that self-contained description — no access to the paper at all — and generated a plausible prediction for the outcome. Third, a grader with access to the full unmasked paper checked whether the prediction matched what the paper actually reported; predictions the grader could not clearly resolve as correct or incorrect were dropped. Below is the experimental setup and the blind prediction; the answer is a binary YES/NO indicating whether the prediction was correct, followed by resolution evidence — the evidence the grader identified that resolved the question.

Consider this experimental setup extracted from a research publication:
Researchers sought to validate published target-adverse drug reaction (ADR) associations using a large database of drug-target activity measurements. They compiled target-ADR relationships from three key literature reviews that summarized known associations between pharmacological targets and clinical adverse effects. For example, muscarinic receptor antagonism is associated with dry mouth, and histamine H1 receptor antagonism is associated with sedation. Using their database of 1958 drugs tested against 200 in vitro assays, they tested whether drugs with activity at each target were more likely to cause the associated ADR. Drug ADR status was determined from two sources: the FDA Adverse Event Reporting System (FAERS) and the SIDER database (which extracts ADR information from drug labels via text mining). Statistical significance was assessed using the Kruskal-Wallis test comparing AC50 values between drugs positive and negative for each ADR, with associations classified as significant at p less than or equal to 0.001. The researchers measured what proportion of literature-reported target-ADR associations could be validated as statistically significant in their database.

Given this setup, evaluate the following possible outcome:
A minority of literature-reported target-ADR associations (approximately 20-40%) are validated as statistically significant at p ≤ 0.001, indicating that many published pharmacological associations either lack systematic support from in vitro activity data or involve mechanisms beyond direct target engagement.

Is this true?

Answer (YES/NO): YES